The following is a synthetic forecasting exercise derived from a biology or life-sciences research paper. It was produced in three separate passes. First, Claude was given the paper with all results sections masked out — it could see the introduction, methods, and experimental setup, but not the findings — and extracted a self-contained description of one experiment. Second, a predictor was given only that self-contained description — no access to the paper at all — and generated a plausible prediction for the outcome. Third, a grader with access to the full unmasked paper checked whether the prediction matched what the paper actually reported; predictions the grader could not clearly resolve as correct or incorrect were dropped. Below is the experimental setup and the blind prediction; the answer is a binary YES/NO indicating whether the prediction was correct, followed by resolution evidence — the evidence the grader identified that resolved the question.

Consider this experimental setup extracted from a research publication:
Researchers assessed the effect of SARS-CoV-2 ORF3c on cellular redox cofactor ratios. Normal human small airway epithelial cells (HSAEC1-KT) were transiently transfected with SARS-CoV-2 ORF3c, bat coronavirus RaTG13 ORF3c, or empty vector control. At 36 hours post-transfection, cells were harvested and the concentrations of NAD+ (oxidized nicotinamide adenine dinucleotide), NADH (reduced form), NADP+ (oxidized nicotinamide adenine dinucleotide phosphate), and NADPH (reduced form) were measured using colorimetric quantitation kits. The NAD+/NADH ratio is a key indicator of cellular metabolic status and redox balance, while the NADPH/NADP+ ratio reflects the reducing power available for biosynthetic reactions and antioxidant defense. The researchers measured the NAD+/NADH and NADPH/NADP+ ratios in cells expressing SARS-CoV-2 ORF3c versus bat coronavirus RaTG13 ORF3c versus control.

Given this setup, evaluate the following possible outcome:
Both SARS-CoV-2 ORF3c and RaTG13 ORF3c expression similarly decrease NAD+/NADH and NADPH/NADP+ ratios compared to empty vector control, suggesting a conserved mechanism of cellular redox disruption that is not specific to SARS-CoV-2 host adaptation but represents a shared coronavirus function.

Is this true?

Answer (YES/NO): NO